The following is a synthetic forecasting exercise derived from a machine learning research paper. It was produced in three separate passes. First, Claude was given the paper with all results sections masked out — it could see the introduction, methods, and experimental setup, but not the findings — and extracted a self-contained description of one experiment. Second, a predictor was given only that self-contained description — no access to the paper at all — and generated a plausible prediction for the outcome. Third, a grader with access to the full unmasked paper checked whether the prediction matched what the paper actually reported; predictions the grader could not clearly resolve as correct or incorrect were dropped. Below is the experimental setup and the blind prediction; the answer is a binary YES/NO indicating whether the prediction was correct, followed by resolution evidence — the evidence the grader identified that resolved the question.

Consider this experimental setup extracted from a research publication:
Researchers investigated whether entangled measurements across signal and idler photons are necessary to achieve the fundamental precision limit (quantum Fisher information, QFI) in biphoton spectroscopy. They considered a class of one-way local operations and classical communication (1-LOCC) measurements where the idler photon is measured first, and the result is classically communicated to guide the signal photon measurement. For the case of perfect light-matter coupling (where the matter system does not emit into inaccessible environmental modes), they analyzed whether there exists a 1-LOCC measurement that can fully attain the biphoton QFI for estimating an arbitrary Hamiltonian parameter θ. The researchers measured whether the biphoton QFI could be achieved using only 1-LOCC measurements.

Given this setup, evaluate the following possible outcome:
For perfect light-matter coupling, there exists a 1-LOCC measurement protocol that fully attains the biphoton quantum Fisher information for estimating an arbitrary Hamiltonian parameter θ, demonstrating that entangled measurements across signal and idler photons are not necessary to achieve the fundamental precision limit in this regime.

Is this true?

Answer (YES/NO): YES